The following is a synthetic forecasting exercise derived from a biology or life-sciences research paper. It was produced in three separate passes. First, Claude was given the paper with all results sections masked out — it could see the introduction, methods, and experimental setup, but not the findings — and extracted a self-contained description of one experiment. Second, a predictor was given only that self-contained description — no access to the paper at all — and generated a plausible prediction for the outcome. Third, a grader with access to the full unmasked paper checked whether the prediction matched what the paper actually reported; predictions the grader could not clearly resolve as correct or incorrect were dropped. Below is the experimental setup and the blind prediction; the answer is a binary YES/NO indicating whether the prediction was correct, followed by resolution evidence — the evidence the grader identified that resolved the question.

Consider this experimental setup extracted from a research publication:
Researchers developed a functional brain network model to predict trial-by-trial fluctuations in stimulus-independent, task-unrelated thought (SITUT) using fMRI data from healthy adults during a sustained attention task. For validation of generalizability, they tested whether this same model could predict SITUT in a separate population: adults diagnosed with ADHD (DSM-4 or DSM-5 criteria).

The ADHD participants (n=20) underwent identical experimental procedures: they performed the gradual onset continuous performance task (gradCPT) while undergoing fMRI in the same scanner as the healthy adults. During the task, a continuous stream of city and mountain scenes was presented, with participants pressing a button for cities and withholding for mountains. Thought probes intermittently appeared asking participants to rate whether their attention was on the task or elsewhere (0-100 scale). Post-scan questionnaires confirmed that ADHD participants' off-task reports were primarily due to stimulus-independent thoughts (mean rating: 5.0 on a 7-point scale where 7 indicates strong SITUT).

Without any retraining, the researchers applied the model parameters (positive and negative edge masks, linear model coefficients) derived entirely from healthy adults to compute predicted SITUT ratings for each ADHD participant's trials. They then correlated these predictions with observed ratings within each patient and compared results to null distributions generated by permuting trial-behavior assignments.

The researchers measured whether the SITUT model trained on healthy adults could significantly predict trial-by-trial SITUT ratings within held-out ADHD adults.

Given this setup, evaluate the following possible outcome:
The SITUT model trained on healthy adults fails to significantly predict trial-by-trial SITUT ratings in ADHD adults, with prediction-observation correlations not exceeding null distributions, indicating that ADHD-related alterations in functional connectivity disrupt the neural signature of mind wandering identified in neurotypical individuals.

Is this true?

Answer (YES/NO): NO